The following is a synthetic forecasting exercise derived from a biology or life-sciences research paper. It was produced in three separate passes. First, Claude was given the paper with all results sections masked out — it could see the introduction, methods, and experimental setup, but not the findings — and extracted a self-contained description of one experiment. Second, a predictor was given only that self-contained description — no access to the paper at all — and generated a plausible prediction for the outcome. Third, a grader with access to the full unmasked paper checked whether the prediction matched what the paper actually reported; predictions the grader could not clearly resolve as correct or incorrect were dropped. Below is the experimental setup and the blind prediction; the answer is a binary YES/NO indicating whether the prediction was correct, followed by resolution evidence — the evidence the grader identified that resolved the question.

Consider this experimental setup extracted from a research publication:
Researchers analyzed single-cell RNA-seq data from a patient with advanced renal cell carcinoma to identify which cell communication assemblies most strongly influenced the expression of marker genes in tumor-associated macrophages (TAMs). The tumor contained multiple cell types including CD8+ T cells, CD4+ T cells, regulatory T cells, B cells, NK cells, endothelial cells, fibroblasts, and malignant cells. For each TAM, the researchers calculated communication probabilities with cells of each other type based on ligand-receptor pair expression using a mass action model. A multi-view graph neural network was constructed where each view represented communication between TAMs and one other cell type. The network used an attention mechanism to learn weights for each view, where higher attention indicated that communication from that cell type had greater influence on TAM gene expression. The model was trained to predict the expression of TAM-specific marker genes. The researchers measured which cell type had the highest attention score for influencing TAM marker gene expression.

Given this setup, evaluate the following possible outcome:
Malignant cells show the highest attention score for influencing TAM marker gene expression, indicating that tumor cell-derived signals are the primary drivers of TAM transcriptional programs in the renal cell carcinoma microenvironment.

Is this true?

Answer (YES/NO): NO